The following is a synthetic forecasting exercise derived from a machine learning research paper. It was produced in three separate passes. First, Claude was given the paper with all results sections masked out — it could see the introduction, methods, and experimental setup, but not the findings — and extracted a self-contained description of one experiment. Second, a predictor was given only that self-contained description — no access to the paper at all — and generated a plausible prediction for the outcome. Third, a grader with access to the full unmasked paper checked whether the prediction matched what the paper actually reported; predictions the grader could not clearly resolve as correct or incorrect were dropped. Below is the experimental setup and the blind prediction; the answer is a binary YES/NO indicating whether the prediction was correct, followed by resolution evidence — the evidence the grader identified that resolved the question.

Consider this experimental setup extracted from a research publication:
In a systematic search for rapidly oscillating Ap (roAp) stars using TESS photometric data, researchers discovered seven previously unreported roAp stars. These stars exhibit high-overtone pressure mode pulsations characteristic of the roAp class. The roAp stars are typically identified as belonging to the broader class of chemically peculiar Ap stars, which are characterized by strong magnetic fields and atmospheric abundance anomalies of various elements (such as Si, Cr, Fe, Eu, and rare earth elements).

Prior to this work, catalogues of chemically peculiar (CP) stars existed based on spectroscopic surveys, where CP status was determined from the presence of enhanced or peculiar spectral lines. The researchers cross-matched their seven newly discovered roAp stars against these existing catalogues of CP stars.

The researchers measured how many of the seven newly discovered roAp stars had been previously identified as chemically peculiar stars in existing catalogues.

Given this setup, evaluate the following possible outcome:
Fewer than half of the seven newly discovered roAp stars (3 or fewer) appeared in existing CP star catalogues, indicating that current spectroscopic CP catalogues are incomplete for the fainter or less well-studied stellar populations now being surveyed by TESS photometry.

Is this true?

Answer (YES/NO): YES